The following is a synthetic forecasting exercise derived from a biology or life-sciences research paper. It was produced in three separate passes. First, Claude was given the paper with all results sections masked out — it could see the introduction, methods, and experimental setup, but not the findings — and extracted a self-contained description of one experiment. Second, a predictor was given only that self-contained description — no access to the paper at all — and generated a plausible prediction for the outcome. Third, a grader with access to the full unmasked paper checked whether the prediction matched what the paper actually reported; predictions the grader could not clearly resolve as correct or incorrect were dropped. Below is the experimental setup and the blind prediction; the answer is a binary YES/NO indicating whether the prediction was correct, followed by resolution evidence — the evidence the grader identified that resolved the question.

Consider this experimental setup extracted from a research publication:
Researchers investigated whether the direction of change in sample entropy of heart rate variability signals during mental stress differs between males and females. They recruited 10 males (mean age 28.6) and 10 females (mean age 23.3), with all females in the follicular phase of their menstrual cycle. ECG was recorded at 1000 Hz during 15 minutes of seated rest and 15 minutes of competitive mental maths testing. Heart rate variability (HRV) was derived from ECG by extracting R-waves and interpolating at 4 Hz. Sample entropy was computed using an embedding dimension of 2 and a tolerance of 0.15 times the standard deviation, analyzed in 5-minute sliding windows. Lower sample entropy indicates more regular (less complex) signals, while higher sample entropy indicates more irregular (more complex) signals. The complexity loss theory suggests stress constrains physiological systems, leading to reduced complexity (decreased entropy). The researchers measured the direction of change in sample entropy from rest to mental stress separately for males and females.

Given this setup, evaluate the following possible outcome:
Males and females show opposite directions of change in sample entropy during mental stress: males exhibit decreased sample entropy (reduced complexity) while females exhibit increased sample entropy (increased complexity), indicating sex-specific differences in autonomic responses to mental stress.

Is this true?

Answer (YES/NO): YES